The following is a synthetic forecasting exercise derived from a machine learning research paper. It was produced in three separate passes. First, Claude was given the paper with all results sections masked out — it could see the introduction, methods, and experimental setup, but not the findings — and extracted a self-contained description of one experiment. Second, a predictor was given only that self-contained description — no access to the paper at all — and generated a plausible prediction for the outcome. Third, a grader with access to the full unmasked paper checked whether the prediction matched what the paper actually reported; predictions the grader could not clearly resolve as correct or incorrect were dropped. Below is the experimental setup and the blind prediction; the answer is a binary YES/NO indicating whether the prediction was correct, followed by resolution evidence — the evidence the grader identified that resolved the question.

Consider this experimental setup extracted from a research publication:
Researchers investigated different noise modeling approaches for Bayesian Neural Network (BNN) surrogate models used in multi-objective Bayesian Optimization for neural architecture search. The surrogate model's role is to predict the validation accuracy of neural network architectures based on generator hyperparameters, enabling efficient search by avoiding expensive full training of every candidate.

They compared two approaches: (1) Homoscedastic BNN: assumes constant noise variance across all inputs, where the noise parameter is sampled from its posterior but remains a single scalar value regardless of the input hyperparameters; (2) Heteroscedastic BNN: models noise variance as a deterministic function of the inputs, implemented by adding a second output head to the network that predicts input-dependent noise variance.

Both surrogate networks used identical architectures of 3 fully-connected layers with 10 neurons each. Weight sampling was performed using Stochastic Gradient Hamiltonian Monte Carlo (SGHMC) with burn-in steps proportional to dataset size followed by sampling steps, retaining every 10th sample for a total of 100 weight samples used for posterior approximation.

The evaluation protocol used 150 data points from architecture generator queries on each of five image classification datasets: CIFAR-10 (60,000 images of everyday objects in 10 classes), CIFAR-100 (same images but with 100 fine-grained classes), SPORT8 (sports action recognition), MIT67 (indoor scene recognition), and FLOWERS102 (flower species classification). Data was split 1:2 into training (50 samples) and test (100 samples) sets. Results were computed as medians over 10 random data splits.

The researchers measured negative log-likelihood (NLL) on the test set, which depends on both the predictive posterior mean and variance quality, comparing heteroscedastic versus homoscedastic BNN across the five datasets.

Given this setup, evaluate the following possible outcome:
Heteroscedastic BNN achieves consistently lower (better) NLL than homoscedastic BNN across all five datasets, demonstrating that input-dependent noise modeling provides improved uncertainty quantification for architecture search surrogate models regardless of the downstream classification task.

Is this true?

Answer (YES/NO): YES